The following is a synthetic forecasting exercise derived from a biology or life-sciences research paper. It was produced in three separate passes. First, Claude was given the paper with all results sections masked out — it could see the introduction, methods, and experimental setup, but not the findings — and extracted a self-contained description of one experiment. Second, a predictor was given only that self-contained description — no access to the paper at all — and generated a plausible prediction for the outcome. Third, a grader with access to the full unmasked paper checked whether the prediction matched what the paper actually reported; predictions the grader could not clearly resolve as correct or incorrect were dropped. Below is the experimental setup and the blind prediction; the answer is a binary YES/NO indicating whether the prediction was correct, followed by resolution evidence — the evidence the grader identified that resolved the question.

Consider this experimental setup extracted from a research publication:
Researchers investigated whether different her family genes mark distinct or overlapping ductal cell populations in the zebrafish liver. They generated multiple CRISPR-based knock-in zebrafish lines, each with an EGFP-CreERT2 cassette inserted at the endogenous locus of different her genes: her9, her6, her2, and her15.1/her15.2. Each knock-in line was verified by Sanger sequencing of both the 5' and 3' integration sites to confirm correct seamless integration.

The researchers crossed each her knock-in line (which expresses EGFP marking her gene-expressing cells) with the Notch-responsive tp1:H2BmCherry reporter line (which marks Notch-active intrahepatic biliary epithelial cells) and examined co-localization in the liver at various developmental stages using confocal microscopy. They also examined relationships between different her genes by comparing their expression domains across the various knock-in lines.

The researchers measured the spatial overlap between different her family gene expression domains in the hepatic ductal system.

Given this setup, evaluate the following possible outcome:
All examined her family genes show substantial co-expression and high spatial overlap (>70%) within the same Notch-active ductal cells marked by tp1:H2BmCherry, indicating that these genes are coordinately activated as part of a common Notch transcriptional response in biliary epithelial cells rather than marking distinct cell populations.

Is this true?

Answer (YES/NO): NO